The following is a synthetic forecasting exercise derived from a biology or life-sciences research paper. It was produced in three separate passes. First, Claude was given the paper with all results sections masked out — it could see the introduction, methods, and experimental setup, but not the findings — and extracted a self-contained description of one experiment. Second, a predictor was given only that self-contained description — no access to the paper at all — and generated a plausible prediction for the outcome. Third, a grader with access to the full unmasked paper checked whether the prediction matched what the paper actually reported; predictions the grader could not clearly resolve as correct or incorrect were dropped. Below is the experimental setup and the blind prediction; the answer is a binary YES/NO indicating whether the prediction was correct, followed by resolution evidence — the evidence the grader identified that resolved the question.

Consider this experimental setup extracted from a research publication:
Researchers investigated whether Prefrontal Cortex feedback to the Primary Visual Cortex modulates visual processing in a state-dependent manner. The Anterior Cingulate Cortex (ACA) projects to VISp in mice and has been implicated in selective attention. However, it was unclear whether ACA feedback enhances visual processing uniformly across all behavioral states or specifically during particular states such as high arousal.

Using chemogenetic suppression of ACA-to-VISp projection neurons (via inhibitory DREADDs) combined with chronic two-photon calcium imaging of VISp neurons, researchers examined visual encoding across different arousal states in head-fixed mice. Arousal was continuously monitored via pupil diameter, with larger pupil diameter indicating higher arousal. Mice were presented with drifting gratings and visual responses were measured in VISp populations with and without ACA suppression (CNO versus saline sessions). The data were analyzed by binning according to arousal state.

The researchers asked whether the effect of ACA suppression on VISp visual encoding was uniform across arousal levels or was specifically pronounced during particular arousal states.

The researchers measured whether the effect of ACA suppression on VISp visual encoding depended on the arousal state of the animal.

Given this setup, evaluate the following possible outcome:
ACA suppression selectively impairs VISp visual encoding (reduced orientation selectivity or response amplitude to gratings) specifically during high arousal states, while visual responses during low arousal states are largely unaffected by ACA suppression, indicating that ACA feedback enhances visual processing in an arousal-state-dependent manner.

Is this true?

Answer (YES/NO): NO